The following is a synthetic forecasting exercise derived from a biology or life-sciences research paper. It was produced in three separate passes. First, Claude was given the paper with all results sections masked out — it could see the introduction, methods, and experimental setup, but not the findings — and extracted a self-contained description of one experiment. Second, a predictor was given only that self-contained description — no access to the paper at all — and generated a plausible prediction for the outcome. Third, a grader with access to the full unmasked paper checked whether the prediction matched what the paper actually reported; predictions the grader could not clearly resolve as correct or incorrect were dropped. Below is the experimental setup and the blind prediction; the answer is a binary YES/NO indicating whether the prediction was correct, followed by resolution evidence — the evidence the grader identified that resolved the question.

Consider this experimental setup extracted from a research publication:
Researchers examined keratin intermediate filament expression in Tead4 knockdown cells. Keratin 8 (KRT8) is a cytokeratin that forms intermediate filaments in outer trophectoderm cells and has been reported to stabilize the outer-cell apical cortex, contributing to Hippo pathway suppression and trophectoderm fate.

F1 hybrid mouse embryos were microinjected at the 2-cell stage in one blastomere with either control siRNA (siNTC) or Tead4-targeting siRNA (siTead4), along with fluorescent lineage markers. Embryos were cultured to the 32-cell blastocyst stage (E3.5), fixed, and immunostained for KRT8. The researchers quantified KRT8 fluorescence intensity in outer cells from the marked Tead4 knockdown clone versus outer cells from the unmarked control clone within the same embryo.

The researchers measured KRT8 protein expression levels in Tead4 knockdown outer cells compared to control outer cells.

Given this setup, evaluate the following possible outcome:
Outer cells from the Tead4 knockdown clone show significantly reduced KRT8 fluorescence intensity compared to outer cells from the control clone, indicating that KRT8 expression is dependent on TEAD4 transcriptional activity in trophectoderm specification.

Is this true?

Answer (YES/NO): YES